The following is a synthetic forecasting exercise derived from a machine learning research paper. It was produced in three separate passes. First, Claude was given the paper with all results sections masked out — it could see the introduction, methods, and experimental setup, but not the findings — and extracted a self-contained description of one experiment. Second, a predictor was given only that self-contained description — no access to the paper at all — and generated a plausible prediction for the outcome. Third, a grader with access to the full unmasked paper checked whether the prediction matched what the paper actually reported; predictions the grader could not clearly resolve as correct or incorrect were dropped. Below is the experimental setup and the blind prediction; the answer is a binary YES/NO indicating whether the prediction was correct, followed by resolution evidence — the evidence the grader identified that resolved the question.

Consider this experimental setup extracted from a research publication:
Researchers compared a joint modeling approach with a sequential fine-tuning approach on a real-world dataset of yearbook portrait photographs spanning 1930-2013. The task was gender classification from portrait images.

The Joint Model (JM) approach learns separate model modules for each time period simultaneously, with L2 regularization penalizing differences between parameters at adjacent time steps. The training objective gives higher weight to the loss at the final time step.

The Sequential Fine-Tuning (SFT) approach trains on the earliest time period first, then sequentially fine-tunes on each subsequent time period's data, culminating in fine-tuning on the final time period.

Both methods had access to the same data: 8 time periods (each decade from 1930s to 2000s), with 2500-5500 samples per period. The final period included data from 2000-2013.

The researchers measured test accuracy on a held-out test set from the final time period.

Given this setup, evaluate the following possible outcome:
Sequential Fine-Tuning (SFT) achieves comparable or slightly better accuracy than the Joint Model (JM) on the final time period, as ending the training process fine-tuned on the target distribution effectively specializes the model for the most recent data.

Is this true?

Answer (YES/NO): NO